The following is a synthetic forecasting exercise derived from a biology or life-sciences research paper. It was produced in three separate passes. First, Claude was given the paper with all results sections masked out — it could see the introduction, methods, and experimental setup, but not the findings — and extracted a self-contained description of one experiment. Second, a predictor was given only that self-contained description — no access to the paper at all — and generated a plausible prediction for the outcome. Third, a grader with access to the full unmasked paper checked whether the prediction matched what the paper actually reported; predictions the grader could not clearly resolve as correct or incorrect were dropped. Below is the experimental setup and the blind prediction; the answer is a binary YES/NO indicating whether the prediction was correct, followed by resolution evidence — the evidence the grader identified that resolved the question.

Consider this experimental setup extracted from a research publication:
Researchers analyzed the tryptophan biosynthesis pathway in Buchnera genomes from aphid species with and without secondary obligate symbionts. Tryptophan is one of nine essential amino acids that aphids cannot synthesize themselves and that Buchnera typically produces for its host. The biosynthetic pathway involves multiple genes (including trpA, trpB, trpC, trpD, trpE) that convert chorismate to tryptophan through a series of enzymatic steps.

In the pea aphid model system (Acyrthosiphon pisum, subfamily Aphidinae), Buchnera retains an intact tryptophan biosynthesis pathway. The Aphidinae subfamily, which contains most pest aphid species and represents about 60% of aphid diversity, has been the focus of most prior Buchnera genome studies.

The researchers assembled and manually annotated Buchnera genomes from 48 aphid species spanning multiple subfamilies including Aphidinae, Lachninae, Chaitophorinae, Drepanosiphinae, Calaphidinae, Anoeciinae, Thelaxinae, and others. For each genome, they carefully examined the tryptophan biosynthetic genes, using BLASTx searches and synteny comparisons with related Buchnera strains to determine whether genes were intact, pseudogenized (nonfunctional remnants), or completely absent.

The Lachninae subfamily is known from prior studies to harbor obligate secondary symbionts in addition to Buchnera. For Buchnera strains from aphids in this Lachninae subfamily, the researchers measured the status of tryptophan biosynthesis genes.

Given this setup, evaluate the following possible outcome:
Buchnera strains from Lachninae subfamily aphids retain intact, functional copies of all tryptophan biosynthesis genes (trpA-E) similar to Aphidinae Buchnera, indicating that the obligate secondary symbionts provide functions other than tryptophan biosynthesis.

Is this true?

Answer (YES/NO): NO